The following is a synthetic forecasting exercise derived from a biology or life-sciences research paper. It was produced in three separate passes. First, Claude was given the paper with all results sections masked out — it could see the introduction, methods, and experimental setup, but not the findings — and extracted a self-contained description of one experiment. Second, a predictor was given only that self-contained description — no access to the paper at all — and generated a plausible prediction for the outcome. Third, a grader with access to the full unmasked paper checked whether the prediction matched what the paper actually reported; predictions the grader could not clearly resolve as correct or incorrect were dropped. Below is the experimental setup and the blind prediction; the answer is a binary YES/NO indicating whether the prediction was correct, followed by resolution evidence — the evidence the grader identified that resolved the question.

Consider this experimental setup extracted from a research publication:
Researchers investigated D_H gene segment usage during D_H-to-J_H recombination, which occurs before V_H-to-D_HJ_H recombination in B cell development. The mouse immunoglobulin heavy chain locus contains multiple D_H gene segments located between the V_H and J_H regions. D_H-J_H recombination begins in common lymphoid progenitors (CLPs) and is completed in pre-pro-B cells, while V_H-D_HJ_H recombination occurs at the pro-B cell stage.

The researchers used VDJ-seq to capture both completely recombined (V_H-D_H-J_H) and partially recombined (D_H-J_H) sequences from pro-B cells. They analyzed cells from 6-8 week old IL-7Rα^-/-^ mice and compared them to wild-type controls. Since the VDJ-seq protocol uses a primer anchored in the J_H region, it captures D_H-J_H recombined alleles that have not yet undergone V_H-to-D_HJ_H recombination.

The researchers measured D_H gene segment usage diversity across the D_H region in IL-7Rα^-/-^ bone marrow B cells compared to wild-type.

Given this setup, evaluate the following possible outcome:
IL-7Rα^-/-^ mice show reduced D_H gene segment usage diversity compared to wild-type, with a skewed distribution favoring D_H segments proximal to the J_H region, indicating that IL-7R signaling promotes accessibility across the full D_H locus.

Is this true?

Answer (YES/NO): NO